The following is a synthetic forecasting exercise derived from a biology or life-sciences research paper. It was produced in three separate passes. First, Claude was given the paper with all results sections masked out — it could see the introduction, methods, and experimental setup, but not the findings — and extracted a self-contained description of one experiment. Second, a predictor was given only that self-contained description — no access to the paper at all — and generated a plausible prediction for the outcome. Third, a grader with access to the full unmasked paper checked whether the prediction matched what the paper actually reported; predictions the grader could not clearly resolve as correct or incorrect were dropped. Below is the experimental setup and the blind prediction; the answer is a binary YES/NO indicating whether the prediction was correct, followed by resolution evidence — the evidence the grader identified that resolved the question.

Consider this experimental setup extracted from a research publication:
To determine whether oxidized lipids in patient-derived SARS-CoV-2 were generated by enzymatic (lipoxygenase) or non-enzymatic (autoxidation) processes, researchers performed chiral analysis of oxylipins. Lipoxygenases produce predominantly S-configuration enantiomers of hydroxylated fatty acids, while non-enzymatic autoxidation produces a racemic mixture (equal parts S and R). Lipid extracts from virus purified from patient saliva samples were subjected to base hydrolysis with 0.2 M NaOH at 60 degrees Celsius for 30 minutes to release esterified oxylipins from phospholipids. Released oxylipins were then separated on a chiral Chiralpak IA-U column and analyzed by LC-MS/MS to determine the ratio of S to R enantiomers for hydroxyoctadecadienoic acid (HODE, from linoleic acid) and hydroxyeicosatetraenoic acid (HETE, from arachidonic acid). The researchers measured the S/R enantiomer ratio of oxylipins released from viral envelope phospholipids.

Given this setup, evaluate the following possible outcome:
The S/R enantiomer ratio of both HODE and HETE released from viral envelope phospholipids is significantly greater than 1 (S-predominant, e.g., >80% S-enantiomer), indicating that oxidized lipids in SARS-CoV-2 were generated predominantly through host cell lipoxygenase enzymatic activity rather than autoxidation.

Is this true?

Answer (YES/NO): NO